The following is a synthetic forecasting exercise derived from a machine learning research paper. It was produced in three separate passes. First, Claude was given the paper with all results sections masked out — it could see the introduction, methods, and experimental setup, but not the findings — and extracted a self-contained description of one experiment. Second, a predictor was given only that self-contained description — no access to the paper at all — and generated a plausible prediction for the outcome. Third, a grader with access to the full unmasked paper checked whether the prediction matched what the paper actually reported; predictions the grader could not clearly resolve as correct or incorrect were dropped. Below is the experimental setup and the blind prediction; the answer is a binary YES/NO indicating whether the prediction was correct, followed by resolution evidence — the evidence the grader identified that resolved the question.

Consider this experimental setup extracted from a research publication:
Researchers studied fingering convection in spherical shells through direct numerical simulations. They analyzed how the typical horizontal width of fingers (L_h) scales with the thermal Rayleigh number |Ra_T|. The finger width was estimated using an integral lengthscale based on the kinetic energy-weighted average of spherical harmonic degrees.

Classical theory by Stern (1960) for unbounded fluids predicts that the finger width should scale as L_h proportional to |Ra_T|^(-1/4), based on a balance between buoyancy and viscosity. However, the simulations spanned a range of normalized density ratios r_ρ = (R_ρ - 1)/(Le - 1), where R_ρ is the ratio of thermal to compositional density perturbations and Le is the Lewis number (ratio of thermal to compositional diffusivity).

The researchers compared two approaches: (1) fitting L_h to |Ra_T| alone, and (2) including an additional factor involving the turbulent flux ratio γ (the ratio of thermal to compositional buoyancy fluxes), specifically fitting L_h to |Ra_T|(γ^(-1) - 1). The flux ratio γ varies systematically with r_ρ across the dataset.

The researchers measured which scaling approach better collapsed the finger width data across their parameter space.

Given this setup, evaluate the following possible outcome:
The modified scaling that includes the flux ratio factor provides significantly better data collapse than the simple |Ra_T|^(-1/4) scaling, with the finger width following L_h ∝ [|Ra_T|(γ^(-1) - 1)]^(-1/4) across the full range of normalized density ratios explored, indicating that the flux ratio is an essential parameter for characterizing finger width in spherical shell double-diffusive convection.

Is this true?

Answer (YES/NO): YES